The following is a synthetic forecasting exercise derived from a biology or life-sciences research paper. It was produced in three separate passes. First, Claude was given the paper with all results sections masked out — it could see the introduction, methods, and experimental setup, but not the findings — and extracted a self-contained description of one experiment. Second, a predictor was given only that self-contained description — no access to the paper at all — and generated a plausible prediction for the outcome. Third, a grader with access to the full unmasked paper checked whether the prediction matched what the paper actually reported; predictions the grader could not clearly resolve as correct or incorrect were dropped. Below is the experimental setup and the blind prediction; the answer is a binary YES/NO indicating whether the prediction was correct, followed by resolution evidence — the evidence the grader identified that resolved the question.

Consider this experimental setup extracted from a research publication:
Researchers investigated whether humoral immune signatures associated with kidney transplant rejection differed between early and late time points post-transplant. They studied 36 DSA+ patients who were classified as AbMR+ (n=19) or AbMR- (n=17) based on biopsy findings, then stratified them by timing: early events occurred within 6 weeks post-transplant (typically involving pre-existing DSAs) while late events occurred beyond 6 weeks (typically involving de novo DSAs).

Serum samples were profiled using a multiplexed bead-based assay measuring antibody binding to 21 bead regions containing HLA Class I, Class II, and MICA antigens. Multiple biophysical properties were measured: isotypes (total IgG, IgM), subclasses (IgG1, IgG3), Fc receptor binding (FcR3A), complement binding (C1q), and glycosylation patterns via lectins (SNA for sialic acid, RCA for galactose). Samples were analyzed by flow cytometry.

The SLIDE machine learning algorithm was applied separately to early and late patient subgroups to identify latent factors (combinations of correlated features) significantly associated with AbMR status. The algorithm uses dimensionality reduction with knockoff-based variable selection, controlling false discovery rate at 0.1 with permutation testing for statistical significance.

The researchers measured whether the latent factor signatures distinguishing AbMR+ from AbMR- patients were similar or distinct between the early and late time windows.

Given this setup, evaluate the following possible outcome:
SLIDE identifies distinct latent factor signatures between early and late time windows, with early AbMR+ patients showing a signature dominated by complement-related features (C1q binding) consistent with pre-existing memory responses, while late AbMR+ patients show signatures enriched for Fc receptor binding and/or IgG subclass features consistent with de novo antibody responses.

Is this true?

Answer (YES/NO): NO